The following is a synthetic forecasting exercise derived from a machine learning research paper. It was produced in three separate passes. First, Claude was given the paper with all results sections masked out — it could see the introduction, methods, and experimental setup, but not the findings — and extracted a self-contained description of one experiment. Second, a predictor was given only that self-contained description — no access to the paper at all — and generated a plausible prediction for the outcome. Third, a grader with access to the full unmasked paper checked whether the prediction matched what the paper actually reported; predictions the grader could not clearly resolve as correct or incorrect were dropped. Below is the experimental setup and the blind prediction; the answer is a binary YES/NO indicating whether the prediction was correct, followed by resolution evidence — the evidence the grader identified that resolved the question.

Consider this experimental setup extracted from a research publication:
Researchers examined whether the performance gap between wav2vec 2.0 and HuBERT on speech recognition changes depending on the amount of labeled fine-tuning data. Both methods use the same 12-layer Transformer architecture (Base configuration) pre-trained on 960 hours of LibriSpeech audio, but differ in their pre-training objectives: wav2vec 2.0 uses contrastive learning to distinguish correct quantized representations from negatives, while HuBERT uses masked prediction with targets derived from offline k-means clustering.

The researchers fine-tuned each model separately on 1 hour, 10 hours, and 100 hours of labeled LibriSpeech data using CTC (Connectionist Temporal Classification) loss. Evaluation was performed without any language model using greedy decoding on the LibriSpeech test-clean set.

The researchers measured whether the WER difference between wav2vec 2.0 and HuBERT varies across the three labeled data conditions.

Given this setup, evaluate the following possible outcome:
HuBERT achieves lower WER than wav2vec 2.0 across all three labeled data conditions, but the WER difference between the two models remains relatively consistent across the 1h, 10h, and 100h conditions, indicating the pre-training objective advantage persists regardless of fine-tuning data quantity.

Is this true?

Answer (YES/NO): NO